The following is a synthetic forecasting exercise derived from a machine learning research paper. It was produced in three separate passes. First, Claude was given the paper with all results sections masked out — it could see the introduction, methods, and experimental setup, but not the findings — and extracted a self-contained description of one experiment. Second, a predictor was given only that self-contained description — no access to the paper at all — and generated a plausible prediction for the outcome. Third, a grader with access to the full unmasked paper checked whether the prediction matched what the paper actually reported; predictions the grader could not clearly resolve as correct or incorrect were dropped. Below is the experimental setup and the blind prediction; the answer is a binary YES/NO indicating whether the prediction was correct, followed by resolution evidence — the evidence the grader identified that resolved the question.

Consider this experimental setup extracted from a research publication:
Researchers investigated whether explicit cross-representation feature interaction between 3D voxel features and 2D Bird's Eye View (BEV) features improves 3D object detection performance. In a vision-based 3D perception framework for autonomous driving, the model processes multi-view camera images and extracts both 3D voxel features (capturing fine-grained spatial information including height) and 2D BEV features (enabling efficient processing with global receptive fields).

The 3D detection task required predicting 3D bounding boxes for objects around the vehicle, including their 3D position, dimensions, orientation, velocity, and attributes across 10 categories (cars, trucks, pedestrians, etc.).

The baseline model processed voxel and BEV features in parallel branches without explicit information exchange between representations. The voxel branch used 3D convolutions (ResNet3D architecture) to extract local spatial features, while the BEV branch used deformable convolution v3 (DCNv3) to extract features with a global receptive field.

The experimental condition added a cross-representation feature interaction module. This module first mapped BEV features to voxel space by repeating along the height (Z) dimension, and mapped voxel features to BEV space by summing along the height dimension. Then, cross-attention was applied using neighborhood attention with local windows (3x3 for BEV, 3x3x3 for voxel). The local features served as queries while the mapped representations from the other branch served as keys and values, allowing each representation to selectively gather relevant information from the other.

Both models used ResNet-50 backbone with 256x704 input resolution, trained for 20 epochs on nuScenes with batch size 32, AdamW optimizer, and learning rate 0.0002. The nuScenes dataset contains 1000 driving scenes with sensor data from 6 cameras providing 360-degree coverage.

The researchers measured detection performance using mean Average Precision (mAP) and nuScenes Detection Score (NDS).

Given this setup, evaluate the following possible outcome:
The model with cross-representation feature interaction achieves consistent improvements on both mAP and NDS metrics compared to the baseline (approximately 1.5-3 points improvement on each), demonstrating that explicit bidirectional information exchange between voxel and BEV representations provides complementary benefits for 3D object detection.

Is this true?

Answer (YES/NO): NO